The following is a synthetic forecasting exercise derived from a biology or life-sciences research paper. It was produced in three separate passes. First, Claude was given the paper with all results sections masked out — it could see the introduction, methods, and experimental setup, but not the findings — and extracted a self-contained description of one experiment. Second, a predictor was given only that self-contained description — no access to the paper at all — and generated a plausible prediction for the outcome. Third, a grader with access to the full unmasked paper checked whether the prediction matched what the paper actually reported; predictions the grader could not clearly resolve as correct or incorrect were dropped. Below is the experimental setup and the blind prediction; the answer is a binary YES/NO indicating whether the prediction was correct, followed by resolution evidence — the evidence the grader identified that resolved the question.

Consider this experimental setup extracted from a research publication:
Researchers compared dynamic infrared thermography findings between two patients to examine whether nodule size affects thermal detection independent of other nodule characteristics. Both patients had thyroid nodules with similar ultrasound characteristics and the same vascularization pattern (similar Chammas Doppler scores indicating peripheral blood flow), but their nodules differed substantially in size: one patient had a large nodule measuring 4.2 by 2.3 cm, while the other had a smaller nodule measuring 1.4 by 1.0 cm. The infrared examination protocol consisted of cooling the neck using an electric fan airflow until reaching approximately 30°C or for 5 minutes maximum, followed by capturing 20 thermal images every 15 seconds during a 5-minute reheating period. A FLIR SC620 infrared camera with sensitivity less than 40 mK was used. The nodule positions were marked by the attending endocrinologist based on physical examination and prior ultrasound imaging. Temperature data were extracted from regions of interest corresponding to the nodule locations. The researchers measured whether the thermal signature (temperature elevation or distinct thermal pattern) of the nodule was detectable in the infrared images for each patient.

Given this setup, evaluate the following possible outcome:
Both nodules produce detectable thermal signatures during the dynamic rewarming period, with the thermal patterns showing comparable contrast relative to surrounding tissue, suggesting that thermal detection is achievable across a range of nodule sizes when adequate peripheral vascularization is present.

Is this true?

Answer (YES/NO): NO